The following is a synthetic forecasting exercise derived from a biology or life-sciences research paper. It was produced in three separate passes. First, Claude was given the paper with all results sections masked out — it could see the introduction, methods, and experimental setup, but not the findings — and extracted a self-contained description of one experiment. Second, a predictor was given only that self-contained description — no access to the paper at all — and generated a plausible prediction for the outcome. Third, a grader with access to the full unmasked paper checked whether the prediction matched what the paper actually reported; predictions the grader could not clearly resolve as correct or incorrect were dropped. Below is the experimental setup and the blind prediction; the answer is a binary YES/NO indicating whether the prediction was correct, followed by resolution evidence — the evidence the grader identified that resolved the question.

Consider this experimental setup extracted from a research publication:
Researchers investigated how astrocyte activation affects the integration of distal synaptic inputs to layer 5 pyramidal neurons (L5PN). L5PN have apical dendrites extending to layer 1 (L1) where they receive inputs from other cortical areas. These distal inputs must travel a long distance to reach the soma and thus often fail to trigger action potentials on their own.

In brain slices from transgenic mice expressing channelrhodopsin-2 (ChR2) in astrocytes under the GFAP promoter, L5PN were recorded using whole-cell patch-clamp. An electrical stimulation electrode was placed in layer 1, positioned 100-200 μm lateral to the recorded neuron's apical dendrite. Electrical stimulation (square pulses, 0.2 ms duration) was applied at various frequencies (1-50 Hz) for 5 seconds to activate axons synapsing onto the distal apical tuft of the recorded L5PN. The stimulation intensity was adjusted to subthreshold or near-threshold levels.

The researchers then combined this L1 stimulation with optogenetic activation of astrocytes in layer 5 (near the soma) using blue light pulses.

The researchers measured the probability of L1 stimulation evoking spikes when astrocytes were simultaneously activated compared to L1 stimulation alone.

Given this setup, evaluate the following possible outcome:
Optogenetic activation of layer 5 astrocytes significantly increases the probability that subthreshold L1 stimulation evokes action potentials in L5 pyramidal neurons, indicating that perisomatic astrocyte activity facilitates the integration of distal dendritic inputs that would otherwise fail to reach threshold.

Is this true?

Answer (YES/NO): YES